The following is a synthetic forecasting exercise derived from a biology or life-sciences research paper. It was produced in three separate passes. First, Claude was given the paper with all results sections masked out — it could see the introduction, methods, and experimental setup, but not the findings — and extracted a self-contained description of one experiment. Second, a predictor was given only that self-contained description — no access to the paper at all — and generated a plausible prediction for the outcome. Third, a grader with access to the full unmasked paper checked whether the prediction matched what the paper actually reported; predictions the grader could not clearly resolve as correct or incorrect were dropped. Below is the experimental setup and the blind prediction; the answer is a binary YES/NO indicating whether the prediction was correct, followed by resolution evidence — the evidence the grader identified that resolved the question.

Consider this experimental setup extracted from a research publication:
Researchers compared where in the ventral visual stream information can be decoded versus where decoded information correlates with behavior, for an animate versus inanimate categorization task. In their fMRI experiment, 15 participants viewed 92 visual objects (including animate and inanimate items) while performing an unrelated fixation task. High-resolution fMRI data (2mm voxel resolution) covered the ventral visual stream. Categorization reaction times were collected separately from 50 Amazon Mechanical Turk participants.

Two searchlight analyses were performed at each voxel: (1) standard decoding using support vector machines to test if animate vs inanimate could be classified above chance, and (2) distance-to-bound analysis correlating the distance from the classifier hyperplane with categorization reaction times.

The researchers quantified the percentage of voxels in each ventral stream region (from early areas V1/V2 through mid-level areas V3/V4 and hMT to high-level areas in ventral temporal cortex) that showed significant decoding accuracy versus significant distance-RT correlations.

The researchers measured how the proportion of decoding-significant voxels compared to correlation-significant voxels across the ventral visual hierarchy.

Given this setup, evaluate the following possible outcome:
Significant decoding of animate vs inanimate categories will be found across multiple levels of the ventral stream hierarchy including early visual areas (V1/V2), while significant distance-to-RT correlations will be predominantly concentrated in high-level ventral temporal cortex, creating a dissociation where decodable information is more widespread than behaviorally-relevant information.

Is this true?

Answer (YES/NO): NO